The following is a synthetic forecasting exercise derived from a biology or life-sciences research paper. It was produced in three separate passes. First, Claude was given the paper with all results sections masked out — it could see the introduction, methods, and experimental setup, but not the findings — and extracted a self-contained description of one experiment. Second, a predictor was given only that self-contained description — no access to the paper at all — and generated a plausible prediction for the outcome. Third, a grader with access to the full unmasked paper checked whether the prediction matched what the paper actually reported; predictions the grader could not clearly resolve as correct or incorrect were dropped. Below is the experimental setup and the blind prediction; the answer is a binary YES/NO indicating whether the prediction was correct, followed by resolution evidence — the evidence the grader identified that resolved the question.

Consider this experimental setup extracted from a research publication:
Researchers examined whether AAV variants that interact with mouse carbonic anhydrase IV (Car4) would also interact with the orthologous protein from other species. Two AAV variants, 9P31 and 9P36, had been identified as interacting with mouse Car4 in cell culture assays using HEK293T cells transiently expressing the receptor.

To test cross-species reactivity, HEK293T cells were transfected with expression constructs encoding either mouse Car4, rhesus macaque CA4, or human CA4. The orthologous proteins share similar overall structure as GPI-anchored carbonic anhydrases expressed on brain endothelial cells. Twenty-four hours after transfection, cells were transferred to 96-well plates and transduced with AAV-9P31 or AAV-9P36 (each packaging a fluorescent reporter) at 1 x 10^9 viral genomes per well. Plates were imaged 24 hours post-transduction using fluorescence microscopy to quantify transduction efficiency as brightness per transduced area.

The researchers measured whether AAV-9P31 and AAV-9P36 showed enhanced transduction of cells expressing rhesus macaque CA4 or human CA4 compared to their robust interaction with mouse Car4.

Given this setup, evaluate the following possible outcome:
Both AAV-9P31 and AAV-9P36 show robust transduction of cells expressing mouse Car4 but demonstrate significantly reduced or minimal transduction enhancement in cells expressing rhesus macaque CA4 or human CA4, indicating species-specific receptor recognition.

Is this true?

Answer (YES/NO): YES